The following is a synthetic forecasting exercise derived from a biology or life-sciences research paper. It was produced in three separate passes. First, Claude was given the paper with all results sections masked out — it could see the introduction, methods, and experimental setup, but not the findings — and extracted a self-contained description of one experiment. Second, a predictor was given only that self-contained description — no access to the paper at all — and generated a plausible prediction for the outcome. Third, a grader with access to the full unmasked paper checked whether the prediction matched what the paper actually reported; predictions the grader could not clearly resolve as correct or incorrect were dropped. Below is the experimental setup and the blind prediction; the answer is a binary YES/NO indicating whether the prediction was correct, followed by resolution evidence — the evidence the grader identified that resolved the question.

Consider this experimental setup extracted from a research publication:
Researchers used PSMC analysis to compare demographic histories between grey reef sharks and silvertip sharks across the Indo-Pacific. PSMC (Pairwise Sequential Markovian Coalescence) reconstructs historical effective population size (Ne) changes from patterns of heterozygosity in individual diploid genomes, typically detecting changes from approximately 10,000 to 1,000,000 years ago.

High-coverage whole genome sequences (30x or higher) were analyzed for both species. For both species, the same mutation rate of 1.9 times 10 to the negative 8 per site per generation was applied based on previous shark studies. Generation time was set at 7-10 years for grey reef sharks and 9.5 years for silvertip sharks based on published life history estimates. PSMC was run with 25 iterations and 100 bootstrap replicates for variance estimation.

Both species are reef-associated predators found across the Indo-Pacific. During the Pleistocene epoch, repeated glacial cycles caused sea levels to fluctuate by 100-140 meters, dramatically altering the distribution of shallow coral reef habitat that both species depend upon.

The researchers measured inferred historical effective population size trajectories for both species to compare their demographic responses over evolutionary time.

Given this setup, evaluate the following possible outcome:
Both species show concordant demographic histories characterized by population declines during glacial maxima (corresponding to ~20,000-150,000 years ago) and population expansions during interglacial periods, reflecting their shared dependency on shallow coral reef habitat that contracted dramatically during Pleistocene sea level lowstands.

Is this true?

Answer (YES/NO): NO